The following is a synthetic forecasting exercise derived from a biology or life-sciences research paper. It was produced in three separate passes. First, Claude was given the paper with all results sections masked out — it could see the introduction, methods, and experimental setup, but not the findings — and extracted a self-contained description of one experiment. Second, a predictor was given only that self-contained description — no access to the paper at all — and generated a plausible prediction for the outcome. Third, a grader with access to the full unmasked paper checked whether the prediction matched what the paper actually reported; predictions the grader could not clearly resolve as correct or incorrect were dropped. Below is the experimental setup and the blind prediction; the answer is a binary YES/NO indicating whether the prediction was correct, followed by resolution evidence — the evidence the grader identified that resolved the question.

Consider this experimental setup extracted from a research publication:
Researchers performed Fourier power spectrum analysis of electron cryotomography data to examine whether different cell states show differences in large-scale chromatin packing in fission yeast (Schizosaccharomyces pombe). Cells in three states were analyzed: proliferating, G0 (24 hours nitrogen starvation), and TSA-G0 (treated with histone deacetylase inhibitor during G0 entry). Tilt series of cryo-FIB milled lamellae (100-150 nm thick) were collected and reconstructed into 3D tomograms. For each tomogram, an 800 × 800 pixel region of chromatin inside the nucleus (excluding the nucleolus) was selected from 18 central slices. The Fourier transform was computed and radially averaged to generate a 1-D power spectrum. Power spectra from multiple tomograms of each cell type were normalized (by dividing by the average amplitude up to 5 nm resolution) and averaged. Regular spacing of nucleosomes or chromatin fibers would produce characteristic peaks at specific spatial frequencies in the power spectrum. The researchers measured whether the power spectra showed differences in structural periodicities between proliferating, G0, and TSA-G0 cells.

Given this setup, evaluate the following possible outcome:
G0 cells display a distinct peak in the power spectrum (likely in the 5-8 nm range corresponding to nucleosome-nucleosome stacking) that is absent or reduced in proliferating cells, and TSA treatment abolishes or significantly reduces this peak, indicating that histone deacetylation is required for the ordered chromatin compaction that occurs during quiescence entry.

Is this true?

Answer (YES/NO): NO